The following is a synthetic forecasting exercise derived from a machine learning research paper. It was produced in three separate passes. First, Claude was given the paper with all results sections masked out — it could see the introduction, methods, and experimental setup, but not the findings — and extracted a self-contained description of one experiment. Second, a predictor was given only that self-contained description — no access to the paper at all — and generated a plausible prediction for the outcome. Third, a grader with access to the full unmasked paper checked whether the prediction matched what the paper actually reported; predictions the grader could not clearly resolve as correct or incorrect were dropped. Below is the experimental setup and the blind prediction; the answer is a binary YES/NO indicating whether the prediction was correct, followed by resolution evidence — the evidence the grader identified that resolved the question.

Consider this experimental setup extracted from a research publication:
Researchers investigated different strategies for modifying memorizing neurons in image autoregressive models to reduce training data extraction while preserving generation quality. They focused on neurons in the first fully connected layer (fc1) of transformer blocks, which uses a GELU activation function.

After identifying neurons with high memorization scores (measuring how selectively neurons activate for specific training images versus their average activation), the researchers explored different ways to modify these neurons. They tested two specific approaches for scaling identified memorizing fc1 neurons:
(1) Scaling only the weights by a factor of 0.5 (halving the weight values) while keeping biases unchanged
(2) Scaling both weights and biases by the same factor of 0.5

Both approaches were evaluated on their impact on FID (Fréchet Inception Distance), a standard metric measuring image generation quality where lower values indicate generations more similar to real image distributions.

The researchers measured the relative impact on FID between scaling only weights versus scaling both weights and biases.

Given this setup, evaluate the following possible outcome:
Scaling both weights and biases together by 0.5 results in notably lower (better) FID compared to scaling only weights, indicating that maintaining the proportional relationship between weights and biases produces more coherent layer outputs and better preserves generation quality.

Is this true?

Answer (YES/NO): NO